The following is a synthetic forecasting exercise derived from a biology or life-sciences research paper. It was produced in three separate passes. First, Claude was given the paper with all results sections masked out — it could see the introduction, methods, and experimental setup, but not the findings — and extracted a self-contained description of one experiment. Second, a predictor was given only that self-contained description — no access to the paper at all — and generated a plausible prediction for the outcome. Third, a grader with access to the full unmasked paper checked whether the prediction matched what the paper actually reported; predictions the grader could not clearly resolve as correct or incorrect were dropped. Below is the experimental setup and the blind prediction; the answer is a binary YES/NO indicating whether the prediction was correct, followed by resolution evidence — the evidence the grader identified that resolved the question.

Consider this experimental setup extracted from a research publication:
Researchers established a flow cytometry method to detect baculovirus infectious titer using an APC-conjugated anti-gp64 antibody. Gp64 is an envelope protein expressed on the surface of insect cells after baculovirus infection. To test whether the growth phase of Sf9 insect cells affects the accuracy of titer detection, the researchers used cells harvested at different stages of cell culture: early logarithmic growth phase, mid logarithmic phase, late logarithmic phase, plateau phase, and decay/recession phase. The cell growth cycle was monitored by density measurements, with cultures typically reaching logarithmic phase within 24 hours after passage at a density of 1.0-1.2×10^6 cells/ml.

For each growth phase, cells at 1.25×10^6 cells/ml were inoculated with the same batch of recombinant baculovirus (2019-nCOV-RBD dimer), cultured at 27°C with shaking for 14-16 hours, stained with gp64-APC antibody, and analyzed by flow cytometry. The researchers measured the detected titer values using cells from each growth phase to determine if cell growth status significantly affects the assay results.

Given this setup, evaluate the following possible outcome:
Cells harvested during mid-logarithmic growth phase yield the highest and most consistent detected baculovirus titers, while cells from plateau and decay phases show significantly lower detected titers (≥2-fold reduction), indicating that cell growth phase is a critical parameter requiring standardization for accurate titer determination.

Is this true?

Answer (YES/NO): NO